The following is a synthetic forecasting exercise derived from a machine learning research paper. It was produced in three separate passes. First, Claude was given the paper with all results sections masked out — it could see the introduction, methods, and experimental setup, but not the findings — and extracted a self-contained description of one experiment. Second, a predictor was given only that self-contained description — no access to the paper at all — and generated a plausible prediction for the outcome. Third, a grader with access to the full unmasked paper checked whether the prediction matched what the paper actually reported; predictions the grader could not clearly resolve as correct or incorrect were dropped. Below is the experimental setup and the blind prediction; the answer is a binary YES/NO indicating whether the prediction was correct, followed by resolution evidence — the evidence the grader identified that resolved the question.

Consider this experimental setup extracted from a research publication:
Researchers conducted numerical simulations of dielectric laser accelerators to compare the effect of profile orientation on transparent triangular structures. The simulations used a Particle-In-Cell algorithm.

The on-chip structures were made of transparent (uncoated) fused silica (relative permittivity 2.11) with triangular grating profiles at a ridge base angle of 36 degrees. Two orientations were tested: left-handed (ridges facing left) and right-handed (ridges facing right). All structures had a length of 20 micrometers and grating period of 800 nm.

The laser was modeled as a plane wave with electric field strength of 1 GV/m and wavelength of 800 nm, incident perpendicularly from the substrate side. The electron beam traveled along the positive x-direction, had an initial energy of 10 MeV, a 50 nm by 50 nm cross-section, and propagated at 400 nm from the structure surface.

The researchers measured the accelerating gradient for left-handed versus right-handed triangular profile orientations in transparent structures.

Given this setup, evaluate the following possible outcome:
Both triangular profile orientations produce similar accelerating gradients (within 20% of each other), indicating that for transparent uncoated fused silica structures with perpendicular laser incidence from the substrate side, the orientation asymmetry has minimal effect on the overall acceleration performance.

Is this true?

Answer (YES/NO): NO